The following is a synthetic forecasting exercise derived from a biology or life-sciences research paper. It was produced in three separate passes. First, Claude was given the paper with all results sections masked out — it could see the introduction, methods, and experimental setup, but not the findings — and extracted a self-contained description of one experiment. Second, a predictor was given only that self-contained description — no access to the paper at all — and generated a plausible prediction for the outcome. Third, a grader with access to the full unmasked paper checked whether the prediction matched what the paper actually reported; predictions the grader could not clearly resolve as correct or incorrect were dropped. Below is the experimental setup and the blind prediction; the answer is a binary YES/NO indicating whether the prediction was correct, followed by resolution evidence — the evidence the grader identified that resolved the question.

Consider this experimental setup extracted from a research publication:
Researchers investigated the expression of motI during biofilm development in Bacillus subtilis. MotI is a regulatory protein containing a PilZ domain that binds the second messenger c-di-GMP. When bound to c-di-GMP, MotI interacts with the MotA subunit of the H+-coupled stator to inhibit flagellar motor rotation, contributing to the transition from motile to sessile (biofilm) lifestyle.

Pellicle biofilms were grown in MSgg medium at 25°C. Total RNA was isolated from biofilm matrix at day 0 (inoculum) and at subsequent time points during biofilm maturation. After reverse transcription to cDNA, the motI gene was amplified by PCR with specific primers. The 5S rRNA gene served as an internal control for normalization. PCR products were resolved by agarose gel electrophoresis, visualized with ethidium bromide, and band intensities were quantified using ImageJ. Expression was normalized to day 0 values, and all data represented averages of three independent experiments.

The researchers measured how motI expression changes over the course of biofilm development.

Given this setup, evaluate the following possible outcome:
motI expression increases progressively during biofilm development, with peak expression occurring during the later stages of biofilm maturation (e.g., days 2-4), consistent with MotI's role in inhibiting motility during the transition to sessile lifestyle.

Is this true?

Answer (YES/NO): NO